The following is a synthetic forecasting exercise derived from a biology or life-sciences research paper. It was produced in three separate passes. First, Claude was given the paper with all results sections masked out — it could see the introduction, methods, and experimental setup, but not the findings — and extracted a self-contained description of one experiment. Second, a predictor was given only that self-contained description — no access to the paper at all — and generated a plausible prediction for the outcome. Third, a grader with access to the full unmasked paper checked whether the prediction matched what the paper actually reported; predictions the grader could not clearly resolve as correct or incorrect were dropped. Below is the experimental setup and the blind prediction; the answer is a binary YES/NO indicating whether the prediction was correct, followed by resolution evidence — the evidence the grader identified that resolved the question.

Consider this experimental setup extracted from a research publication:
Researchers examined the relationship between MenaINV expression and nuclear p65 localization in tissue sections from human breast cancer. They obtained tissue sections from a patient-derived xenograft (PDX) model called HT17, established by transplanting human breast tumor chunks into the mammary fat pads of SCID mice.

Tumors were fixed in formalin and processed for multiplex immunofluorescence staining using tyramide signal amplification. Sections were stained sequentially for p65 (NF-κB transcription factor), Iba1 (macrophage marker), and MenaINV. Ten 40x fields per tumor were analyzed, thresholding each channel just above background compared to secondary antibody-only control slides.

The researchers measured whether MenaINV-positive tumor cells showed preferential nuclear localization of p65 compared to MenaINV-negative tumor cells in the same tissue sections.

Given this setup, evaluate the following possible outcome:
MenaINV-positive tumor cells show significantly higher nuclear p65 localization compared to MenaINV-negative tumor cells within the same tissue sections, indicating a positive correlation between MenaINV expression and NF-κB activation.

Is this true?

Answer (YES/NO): YES